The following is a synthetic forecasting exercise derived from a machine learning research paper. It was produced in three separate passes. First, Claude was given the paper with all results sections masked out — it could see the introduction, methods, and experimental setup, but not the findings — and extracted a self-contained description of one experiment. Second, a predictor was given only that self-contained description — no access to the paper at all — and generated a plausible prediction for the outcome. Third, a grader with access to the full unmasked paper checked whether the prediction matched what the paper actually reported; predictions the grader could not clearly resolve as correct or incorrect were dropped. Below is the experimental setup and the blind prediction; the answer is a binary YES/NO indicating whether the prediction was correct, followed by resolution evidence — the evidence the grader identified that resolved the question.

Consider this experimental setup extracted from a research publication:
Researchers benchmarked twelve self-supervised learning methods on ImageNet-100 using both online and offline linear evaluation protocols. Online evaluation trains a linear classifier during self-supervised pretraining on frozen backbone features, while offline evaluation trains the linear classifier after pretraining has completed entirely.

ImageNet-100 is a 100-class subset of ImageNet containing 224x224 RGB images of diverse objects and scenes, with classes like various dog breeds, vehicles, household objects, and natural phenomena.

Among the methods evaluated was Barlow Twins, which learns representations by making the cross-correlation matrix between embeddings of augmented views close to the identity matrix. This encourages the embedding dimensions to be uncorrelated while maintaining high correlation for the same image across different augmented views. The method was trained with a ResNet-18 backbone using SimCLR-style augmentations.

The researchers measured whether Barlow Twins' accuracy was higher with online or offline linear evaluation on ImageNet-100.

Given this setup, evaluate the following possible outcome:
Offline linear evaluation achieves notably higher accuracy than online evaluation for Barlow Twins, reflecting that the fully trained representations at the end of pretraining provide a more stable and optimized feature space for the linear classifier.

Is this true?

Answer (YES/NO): NO